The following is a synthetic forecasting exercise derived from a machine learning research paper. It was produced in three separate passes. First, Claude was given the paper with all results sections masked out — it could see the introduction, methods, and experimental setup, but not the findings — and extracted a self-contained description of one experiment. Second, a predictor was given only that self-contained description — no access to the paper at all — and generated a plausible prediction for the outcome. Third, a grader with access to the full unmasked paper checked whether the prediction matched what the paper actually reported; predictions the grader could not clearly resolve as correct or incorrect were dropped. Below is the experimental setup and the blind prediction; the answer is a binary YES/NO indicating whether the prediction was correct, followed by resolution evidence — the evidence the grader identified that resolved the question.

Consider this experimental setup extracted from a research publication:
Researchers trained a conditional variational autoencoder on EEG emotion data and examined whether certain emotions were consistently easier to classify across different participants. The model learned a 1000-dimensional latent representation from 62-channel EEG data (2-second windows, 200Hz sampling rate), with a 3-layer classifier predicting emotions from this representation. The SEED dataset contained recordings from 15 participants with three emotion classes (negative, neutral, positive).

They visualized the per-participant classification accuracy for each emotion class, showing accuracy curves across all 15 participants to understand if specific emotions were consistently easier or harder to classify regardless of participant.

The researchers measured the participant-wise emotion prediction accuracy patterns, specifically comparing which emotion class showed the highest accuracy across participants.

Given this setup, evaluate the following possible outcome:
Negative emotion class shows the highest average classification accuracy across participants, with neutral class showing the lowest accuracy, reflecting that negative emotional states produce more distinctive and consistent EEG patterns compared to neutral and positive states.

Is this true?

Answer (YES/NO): NO